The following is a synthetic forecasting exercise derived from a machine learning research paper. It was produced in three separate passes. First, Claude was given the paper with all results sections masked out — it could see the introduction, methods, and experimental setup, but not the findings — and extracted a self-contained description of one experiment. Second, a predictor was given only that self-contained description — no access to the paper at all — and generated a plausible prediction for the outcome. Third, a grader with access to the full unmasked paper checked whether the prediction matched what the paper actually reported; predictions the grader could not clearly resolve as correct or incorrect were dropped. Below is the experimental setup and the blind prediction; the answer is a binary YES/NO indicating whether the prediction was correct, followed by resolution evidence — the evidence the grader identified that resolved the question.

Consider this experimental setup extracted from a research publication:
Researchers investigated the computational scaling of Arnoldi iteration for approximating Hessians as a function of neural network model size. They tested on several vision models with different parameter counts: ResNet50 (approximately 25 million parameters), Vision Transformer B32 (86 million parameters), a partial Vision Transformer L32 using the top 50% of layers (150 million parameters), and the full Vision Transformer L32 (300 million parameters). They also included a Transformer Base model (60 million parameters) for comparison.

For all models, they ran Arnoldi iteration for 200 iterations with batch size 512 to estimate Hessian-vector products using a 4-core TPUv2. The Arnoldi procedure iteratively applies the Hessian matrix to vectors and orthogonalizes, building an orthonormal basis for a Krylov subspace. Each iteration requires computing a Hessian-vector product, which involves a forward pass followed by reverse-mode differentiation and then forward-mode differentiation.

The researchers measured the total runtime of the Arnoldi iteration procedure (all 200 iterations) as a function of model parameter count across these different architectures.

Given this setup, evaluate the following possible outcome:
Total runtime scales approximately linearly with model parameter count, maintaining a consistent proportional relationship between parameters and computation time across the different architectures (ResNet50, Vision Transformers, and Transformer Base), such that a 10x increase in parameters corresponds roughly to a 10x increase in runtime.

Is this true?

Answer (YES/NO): YES